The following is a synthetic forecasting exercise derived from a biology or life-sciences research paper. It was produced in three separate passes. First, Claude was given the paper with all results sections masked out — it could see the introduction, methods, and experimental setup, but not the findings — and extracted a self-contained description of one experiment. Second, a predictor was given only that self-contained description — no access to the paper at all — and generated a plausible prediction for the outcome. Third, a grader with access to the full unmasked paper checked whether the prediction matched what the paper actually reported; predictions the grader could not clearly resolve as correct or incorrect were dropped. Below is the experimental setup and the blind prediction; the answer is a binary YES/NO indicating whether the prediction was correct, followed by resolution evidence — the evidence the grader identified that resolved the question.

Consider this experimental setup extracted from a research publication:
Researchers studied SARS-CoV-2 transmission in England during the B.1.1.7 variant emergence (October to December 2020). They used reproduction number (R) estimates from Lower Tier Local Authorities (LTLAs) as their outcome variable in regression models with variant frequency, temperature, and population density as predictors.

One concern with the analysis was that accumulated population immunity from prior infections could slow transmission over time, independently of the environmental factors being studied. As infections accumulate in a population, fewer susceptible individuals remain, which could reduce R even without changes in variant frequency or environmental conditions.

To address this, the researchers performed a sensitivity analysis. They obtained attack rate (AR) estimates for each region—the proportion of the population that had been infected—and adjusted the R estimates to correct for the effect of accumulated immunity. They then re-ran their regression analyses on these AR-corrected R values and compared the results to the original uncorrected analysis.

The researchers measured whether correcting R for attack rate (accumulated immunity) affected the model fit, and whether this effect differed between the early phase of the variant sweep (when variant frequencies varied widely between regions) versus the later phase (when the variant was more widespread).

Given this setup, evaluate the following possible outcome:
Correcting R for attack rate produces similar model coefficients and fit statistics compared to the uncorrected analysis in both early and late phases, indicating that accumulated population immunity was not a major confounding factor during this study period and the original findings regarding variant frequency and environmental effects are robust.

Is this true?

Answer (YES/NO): NO